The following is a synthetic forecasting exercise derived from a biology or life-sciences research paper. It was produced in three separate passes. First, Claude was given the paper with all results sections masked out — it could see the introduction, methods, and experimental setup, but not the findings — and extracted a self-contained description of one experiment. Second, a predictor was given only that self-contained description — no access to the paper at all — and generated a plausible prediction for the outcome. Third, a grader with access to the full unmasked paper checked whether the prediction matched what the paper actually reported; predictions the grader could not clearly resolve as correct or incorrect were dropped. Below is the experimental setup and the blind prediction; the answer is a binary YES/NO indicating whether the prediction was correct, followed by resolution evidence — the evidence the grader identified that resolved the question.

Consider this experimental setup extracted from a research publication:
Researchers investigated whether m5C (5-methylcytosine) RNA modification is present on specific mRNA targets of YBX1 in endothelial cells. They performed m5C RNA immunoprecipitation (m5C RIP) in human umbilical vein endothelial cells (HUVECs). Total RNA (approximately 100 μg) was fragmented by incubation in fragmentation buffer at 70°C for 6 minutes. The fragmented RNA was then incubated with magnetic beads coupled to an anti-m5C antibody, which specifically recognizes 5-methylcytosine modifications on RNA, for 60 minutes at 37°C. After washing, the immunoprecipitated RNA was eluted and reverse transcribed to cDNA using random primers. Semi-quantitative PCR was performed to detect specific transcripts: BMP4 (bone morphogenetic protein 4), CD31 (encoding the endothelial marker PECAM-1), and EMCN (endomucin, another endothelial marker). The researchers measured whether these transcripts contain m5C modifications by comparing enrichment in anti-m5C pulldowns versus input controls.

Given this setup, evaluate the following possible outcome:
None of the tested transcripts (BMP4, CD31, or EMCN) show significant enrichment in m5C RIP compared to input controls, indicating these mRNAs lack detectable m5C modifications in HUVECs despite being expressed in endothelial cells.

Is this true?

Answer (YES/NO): NO